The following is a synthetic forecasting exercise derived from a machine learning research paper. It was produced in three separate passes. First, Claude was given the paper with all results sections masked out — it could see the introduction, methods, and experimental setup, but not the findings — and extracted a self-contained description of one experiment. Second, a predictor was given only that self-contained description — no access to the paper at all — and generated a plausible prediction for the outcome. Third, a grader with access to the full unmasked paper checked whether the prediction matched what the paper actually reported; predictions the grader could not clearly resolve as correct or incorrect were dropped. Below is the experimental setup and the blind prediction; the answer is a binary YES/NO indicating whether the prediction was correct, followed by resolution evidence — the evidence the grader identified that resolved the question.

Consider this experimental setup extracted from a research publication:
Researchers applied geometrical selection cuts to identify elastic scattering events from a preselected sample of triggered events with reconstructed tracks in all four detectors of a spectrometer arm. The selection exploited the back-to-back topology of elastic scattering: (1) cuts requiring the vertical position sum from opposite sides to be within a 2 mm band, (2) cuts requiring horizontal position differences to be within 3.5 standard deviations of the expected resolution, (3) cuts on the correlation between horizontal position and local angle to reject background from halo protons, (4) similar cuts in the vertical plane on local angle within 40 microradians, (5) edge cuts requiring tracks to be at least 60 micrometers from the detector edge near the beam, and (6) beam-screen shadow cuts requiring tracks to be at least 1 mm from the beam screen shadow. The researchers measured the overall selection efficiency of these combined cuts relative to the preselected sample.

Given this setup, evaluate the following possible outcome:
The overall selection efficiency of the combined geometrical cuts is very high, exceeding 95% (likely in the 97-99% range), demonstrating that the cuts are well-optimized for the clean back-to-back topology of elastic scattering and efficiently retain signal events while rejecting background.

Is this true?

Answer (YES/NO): NO